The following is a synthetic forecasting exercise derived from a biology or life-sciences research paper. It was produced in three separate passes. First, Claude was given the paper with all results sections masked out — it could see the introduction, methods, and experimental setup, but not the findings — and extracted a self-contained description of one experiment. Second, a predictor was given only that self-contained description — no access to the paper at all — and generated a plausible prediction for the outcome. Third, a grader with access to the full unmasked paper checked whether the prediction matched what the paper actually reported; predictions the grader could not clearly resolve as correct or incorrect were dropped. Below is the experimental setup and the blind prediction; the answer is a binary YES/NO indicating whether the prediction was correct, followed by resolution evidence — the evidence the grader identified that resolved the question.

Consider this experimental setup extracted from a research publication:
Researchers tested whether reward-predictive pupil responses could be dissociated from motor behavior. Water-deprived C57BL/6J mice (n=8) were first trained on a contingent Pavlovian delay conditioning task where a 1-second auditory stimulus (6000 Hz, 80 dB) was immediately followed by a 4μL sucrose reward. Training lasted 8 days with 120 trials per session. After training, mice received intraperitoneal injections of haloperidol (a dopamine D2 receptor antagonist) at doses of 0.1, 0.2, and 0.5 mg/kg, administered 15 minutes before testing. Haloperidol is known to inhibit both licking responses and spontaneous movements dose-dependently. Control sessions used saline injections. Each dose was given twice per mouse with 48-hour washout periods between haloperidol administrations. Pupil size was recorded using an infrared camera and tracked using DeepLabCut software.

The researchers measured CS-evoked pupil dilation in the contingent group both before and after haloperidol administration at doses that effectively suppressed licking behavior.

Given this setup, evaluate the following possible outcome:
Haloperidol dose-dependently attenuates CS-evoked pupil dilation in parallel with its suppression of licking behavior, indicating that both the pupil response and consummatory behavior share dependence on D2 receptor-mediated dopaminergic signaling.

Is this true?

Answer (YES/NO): NO